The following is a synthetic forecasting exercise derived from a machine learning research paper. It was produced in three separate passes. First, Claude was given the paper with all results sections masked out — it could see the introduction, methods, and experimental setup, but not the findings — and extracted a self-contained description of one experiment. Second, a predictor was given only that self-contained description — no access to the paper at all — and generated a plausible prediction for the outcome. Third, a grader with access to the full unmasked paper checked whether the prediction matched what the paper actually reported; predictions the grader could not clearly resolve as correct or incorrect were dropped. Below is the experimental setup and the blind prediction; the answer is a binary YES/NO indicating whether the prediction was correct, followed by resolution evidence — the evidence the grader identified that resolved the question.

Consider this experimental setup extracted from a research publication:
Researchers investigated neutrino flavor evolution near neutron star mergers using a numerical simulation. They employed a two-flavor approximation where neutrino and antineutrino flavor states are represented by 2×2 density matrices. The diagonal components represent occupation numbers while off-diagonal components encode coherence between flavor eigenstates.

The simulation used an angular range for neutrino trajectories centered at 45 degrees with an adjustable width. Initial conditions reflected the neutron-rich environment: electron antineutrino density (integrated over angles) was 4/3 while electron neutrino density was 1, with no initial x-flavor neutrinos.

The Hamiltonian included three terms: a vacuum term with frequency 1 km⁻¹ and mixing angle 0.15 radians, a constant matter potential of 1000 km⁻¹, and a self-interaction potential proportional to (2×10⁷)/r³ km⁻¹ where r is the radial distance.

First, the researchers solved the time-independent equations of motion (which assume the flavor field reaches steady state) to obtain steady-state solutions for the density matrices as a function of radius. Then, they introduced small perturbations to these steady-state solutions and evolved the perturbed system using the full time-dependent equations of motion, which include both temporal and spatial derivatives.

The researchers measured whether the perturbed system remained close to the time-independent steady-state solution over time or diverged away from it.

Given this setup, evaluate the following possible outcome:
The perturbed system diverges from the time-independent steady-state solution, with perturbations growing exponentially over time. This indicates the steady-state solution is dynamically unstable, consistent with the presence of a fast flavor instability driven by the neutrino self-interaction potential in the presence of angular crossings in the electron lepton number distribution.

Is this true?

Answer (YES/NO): NO